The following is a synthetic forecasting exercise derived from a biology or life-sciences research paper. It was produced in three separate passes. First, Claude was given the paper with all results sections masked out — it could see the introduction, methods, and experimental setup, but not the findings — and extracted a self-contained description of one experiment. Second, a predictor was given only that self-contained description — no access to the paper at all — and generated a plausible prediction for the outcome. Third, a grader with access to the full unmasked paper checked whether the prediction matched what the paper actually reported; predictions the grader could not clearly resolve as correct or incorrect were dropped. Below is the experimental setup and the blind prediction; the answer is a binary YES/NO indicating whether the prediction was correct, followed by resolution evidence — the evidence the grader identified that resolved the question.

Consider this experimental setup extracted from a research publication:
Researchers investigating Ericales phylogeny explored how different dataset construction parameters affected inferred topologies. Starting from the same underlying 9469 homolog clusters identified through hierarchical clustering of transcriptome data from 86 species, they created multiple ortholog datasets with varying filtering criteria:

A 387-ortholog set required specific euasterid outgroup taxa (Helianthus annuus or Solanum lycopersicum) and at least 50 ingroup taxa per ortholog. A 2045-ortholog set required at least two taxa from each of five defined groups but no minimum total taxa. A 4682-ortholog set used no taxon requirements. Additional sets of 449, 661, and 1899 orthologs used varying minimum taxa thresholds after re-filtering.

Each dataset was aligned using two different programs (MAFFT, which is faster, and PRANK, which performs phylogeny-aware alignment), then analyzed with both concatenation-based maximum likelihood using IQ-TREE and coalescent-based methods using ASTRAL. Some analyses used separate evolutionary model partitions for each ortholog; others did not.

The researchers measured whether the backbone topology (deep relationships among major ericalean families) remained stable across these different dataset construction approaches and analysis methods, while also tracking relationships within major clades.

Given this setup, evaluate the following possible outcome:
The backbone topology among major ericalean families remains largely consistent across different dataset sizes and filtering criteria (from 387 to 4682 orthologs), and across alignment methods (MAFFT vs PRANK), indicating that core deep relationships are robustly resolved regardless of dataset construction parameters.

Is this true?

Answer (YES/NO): NO